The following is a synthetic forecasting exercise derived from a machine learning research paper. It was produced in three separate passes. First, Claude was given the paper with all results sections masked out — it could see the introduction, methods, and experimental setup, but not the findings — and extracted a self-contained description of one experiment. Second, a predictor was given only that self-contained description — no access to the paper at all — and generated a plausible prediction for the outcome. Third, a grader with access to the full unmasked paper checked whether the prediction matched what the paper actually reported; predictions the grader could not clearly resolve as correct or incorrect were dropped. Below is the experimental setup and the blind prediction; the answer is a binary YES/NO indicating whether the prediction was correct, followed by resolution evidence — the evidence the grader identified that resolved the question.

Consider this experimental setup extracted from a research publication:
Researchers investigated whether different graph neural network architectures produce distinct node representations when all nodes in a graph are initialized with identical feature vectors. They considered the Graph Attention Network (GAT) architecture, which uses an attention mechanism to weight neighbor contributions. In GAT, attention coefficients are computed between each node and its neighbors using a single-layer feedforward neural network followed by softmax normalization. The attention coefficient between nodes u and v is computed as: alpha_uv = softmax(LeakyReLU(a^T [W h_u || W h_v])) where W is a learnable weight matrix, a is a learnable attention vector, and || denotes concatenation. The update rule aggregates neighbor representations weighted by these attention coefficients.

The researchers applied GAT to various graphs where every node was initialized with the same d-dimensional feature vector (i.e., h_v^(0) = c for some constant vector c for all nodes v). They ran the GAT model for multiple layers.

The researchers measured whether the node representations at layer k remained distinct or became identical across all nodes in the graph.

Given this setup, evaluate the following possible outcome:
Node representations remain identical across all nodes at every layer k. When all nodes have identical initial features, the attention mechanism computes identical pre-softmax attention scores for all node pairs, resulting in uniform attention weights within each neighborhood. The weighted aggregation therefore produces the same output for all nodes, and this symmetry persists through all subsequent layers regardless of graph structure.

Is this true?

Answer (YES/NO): YES